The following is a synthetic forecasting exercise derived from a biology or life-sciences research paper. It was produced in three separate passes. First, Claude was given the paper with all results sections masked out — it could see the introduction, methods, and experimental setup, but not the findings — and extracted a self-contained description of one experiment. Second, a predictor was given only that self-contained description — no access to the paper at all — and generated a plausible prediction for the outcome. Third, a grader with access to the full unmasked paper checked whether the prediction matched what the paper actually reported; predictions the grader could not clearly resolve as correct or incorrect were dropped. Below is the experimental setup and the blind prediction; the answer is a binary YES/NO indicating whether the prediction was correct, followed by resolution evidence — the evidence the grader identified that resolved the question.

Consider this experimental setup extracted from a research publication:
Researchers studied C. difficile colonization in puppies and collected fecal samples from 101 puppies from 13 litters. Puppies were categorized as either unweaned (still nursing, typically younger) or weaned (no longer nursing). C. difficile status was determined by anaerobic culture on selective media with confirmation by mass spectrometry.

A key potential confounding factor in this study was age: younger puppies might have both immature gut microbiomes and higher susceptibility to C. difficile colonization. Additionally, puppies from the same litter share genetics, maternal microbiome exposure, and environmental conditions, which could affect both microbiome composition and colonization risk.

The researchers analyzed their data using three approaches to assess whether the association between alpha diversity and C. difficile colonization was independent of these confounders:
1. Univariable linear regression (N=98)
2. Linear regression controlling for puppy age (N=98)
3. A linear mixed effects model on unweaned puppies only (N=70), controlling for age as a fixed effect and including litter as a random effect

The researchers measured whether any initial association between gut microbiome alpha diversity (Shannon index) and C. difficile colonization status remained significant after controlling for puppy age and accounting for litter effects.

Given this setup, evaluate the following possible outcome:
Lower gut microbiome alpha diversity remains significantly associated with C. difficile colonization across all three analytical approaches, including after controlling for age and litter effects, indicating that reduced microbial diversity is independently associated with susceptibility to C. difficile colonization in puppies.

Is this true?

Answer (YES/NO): NO